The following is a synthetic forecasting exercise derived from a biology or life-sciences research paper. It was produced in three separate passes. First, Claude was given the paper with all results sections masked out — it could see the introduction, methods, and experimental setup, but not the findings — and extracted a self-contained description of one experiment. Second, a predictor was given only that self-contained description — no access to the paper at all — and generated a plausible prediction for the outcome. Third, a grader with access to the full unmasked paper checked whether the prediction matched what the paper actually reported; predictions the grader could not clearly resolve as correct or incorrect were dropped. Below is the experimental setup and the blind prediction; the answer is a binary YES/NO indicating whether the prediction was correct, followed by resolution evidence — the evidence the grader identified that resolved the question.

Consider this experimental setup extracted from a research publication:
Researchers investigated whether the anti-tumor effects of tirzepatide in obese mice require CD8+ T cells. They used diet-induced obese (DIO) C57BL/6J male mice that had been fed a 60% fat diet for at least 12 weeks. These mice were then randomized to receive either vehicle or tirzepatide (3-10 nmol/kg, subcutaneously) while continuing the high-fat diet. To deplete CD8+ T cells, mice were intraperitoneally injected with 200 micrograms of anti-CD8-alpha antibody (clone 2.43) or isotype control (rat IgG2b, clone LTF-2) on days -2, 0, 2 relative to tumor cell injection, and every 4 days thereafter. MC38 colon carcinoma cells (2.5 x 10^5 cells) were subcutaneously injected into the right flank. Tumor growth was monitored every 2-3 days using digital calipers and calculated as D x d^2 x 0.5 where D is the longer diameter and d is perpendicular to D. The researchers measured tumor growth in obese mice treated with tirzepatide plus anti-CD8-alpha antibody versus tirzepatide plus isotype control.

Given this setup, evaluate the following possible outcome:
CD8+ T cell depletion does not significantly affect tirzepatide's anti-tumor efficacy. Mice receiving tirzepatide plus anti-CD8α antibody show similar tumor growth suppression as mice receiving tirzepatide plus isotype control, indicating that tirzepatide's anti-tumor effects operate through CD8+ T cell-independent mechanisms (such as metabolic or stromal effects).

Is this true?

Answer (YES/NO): NO